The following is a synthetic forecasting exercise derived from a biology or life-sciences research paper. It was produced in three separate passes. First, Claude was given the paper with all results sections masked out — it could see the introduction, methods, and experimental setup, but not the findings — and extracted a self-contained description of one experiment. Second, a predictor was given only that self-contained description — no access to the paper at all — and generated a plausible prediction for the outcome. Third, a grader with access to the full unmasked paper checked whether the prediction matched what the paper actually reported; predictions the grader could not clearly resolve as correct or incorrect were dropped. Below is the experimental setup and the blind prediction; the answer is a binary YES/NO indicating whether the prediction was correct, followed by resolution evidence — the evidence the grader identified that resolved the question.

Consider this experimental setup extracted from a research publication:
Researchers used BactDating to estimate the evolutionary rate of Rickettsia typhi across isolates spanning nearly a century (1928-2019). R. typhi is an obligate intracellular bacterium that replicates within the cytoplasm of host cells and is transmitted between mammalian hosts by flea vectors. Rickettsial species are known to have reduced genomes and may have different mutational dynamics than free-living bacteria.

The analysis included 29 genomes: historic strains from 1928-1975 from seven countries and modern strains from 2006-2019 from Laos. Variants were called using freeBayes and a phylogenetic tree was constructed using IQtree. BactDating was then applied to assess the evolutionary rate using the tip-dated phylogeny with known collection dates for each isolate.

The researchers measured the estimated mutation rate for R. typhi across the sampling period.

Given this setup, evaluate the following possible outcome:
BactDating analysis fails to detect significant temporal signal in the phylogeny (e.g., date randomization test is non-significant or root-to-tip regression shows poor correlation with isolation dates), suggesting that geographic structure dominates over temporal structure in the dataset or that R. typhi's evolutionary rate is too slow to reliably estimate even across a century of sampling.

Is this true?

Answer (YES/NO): YES